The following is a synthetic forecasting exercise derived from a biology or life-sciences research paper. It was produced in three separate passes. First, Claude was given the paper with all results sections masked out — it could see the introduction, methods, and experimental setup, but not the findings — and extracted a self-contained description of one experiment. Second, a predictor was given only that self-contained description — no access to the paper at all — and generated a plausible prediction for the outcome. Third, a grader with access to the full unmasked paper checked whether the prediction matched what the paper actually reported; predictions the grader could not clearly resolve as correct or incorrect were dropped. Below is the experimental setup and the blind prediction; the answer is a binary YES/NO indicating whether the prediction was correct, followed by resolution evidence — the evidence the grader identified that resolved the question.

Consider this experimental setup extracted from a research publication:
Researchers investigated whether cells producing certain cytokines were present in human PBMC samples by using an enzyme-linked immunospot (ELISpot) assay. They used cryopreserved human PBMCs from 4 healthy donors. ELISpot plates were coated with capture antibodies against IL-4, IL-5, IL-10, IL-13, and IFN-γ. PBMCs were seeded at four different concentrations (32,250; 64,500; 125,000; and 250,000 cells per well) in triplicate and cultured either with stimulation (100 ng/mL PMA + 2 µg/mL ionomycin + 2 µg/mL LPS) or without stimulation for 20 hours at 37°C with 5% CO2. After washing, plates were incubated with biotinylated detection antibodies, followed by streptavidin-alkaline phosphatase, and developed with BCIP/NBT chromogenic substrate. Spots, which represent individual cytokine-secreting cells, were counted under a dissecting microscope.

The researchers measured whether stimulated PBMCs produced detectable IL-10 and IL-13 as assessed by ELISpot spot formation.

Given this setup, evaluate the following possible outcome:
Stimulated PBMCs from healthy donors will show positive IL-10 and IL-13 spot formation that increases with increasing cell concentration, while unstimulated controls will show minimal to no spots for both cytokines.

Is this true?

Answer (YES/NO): YES